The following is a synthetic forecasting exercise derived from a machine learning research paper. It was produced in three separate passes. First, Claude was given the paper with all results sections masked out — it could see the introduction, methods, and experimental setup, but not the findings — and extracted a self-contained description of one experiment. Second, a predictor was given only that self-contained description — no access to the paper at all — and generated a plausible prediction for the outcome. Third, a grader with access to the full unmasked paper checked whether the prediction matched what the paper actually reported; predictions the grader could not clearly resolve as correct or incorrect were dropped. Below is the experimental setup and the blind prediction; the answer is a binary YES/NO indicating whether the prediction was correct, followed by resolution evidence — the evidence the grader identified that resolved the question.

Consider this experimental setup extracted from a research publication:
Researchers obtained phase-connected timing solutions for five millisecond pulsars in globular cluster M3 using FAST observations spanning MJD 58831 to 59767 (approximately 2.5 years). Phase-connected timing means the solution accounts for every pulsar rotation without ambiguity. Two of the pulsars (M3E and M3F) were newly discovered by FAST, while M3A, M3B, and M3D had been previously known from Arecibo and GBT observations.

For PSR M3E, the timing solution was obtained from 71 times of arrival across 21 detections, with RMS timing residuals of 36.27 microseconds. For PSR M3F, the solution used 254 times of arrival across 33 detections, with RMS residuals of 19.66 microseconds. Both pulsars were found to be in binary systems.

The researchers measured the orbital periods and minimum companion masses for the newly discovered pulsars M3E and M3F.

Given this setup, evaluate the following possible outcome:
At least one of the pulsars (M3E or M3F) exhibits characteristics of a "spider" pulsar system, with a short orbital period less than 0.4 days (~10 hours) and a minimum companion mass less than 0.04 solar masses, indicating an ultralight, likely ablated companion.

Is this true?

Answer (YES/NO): NO